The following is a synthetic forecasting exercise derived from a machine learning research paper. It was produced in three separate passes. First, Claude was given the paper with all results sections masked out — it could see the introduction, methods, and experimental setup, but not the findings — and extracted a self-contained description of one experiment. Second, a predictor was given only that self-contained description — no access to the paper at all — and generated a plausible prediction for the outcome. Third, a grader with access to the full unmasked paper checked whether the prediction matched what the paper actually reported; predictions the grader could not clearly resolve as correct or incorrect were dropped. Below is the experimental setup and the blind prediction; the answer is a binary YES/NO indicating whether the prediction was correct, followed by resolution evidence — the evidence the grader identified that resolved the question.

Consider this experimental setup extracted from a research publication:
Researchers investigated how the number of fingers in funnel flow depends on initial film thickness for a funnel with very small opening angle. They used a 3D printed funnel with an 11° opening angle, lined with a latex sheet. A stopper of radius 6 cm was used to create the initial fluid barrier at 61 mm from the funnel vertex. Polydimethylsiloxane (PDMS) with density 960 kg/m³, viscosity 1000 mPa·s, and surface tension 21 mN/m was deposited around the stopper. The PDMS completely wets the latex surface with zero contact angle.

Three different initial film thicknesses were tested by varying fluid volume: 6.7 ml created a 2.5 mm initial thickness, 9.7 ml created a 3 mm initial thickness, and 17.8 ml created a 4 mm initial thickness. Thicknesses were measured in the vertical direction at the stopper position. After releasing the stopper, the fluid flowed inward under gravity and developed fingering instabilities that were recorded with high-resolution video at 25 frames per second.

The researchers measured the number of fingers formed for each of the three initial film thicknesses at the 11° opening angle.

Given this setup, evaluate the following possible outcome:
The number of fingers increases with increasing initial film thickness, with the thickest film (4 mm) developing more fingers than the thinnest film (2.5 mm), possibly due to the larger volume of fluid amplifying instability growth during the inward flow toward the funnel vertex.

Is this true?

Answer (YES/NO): NO